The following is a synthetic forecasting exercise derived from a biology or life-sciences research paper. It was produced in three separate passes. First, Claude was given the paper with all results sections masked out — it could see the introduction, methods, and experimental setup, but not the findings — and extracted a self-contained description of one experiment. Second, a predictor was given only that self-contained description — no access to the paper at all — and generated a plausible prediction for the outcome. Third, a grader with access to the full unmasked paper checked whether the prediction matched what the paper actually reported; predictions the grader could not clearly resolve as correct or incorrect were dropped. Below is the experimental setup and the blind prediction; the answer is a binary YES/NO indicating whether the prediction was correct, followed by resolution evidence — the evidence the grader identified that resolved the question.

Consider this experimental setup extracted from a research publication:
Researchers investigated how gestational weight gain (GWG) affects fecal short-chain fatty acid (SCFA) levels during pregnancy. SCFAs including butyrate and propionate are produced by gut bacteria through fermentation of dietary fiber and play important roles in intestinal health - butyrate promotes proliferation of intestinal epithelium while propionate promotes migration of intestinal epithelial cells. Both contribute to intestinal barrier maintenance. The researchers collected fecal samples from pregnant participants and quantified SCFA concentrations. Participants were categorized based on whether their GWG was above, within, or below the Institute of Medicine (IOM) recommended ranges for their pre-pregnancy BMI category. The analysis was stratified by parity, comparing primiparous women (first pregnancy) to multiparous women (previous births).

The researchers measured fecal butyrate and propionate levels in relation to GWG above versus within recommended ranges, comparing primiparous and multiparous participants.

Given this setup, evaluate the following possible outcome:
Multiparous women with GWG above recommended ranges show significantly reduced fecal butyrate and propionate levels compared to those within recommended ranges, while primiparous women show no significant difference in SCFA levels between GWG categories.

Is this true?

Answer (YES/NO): NO